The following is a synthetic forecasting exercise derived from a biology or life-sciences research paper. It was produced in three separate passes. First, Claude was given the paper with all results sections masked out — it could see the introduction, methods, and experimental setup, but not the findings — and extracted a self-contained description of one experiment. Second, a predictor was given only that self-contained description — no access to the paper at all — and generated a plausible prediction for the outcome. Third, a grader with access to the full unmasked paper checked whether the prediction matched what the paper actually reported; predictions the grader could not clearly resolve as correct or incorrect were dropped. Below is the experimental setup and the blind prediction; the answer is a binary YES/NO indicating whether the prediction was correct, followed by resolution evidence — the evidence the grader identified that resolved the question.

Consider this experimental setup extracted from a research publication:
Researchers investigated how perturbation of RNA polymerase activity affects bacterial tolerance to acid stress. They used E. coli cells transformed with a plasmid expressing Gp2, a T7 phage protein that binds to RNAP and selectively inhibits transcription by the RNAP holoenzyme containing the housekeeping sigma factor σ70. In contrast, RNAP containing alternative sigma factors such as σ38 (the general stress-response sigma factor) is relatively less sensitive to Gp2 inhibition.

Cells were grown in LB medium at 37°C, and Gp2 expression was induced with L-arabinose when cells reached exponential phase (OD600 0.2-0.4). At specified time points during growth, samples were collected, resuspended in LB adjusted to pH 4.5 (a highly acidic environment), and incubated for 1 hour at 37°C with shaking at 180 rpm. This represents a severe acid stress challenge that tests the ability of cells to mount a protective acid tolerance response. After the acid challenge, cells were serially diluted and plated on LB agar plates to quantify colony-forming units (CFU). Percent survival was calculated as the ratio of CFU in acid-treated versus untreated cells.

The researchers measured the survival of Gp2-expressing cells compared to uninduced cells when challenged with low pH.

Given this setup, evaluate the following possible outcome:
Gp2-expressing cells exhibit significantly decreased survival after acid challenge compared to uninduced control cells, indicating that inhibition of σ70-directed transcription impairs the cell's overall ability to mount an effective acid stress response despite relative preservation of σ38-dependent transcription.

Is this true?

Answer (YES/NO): NO